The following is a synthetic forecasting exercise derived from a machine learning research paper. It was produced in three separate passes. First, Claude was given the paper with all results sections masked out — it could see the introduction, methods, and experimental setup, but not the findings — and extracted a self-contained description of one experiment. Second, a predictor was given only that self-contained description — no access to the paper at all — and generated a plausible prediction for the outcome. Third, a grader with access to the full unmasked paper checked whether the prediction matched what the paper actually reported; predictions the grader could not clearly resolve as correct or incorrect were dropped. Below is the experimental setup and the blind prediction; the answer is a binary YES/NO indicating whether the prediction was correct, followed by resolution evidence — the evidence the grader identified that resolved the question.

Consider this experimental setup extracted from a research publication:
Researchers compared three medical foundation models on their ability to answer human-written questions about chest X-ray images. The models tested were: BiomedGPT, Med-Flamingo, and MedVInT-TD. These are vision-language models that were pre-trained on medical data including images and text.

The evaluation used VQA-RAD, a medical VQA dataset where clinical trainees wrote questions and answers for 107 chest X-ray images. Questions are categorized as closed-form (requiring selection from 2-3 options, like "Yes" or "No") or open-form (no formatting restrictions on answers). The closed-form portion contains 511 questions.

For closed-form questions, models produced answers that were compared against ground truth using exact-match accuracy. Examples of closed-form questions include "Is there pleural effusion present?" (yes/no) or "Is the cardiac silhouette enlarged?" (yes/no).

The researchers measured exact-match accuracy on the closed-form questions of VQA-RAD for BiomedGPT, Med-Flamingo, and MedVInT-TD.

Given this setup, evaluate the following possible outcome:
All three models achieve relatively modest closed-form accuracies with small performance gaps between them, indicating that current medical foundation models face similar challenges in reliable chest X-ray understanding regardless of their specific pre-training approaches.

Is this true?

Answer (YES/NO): NO